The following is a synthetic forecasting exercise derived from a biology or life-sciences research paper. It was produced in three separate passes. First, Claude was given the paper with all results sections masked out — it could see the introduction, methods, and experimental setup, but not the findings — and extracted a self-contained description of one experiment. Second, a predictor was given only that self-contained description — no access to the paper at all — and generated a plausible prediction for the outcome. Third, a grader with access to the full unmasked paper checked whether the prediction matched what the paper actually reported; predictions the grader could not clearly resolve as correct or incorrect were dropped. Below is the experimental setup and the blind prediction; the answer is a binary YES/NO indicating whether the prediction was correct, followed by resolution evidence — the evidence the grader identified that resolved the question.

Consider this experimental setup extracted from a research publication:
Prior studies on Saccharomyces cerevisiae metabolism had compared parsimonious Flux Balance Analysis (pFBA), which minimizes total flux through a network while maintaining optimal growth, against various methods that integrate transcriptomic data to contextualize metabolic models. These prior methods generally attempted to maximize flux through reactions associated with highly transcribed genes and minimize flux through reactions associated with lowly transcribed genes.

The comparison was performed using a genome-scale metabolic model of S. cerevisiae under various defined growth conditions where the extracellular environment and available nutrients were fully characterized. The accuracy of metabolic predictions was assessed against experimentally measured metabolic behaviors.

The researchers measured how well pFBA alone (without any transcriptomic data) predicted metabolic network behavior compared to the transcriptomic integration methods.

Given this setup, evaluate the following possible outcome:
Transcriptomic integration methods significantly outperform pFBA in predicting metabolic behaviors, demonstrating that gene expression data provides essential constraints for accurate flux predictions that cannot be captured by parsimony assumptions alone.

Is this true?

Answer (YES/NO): NO